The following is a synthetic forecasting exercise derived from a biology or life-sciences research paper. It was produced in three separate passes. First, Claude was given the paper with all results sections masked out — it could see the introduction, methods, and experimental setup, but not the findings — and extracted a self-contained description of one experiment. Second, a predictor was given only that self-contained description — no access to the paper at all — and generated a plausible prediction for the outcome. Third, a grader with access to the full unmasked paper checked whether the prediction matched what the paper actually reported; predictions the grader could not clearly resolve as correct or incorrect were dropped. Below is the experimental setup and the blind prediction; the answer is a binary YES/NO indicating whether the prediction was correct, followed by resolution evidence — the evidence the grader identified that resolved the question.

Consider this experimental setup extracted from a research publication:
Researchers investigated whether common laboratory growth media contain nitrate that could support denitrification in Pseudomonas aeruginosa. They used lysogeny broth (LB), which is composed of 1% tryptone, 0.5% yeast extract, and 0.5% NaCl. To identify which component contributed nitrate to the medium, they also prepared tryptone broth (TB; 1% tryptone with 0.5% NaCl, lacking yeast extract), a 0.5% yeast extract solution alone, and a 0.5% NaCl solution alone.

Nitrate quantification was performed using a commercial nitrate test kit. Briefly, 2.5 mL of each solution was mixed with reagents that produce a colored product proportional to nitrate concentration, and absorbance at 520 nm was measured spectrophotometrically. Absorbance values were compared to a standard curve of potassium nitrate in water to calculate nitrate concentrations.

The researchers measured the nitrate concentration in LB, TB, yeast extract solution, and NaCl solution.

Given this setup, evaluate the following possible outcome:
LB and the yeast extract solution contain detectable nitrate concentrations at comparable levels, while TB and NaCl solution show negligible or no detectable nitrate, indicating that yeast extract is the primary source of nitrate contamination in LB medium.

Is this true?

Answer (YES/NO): YES